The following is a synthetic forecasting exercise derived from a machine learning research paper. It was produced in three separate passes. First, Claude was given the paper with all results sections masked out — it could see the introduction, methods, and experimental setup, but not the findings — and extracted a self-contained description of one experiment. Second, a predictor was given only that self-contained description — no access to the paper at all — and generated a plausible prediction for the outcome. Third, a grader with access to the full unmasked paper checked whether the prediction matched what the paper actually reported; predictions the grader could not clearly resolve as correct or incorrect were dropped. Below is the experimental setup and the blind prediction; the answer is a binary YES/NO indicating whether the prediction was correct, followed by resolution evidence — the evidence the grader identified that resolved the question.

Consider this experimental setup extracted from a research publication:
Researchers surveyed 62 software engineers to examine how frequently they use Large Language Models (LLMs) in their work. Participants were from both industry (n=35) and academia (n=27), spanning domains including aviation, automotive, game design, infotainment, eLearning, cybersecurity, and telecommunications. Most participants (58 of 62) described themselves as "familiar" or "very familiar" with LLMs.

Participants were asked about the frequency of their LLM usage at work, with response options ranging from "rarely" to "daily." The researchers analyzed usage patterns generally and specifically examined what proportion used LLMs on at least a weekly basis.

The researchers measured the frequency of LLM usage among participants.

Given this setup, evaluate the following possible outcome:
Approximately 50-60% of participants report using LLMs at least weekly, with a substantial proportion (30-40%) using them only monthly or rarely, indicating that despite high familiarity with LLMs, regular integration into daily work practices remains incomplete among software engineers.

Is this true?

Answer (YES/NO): NO